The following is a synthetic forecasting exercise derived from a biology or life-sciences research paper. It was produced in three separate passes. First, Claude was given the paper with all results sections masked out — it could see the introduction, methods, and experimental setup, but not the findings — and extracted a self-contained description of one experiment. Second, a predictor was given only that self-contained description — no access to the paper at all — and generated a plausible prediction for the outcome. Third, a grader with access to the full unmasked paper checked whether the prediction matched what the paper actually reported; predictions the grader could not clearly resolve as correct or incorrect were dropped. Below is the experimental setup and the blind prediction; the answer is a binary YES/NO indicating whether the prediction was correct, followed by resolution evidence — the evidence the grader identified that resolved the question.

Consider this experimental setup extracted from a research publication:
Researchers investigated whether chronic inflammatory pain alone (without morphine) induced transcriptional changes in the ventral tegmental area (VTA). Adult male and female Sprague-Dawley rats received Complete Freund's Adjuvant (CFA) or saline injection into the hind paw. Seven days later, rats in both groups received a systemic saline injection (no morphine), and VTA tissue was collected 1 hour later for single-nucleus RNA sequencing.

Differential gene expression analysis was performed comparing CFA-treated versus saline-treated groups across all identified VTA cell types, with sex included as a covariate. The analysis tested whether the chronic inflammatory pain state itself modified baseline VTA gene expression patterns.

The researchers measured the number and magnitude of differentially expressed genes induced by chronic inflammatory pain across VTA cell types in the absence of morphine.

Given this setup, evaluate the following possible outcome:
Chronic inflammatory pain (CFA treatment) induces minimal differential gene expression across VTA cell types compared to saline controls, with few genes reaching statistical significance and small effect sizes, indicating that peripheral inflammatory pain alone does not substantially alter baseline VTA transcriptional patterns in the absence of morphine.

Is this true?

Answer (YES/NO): YES